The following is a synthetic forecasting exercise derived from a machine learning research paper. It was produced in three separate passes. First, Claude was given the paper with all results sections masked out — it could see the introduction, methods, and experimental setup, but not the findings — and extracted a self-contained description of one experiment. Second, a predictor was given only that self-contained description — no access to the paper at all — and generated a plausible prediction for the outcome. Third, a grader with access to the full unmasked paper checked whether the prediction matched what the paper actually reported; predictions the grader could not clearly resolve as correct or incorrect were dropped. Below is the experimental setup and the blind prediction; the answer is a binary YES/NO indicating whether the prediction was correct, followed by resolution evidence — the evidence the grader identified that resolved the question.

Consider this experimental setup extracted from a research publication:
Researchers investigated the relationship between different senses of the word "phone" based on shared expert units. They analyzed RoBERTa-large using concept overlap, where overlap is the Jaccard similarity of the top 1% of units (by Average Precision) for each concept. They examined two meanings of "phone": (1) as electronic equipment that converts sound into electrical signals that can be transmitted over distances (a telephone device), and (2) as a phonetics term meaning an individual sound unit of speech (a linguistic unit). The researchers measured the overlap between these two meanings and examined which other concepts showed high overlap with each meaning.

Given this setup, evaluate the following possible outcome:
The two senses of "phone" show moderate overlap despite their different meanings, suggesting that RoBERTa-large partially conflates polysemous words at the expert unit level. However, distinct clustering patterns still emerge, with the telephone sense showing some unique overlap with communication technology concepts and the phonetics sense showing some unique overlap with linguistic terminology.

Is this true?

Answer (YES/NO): NO